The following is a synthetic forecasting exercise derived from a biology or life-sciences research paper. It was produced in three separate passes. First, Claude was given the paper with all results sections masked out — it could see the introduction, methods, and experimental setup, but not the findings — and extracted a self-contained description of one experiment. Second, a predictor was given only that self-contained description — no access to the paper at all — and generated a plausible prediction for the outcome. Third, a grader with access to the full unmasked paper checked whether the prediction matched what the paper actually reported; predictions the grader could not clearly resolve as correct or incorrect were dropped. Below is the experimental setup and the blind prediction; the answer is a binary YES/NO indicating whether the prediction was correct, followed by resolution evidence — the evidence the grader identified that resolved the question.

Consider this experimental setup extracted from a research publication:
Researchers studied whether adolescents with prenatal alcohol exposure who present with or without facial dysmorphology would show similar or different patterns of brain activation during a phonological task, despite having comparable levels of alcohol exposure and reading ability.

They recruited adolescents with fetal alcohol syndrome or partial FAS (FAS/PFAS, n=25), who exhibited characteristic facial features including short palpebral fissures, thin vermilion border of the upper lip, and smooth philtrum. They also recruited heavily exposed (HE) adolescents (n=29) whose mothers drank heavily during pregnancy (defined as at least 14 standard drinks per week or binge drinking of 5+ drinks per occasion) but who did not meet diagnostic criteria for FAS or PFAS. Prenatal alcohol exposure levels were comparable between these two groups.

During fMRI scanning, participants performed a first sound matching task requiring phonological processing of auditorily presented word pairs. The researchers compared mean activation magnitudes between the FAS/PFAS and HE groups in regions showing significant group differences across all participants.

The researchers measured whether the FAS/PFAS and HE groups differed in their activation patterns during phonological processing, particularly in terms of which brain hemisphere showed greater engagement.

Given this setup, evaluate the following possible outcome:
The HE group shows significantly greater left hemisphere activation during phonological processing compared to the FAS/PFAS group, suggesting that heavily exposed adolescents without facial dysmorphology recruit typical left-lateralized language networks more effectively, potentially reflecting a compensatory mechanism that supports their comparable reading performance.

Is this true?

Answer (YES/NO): NO